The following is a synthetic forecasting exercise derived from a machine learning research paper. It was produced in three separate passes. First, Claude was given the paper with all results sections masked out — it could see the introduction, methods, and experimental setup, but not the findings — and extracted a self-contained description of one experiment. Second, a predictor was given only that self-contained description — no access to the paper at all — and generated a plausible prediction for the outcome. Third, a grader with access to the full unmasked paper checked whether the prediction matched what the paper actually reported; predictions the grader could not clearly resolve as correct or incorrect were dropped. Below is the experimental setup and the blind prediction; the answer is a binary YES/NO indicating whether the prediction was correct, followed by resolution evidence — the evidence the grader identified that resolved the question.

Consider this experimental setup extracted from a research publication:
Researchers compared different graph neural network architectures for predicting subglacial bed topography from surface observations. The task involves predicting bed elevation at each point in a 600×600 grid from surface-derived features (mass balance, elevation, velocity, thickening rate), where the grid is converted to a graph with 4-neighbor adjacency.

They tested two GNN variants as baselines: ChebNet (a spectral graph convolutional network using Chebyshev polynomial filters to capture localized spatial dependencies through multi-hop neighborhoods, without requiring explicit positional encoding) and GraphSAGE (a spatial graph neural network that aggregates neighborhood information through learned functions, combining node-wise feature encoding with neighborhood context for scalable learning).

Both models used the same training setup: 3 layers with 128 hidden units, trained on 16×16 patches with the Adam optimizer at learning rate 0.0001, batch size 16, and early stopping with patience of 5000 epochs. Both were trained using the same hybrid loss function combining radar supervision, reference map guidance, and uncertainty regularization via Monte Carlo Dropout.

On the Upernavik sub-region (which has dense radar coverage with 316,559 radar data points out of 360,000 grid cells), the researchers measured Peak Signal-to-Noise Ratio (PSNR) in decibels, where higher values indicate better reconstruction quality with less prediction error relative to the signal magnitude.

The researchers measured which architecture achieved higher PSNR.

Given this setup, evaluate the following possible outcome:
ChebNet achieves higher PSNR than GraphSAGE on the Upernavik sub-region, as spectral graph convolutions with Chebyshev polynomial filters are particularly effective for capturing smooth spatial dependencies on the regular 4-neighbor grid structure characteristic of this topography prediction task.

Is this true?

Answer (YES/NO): NO